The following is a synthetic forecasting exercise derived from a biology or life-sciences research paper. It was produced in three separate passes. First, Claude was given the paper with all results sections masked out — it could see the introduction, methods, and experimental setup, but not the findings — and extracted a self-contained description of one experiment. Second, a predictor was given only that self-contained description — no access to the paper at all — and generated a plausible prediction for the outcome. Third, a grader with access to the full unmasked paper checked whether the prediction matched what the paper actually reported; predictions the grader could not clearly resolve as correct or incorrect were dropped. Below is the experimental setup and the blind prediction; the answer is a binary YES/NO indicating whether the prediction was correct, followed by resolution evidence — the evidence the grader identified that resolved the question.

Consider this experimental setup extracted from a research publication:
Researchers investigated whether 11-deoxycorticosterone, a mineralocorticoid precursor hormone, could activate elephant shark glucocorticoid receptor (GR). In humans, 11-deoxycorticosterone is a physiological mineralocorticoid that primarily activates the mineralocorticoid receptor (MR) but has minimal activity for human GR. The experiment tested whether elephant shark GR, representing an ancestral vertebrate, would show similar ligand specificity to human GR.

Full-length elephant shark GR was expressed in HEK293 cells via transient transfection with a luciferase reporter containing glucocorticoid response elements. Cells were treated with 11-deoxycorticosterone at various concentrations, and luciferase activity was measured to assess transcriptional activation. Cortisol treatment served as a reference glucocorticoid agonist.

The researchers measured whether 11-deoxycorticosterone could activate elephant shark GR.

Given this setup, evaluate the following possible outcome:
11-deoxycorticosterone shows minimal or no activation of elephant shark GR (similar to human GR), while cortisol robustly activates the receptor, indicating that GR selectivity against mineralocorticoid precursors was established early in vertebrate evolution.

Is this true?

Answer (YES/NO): NO